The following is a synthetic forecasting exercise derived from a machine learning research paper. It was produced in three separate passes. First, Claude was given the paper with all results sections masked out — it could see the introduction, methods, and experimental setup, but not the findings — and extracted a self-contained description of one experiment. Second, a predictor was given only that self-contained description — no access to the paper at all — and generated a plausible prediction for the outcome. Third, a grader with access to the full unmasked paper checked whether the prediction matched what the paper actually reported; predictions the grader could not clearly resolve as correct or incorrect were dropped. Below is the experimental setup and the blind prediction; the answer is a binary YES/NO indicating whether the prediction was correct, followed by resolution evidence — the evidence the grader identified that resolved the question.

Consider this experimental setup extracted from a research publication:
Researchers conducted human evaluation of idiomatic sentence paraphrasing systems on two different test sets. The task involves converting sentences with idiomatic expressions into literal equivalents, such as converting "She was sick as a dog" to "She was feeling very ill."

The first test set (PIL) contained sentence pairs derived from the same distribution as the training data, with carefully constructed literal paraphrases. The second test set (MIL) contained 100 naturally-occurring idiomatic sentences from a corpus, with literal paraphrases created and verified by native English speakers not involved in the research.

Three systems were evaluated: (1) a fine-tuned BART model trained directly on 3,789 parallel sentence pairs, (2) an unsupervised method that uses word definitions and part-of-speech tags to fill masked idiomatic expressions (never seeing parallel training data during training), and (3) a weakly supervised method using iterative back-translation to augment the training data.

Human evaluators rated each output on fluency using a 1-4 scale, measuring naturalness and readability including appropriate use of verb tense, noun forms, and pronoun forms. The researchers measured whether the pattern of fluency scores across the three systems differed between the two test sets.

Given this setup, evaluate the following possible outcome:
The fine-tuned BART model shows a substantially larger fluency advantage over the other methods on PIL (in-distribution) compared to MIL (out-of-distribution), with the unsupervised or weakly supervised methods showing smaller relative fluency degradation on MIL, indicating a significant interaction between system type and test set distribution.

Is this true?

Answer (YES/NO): NO